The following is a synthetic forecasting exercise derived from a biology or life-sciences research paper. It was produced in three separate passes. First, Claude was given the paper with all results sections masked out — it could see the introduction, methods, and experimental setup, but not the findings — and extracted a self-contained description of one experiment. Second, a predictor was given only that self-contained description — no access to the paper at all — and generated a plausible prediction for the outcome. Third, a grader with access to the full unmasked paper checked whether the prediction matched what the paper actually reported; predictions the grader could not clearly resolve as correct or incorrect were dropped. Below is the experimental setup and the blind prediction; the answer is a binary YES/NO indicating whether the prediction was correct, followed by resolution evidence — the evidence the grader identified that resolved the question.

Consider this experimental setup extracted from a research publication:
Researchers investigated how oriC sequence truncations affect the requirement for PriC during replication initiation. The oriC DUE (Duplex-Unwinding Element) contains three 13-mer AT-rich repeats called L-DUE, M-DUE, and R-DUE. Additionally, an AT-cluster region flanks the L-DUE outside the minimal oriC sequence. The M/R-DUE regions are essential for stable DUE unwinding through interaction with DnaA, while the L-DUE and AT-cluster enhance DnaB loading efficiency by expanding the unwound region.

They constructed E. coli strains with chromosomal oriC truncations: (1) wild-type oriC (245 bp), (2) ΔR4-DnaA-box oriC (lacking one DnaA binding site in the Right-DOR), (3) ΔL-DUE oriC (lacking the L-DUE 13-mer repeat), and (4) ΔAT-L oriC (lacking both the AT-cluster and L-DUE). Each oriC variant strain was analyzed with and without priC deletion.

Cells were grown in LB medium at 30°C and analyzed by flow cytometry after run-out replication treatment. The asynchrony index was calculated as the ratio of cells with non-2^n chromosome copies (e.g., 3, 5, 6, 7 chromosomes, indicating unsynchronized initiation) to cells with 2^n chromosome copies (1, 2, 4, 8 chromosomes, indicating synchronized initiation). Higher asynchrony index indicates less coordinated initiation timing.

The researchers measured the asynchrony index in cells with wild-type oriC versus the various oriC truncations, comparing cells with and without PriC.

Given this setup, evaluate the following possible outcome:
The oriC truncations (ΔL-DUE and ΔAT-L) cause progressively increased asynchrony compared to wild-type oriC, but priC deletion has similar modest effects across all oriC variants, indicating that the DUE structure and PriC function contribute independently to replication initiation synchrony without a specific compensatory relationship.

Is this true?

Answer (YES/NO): NO